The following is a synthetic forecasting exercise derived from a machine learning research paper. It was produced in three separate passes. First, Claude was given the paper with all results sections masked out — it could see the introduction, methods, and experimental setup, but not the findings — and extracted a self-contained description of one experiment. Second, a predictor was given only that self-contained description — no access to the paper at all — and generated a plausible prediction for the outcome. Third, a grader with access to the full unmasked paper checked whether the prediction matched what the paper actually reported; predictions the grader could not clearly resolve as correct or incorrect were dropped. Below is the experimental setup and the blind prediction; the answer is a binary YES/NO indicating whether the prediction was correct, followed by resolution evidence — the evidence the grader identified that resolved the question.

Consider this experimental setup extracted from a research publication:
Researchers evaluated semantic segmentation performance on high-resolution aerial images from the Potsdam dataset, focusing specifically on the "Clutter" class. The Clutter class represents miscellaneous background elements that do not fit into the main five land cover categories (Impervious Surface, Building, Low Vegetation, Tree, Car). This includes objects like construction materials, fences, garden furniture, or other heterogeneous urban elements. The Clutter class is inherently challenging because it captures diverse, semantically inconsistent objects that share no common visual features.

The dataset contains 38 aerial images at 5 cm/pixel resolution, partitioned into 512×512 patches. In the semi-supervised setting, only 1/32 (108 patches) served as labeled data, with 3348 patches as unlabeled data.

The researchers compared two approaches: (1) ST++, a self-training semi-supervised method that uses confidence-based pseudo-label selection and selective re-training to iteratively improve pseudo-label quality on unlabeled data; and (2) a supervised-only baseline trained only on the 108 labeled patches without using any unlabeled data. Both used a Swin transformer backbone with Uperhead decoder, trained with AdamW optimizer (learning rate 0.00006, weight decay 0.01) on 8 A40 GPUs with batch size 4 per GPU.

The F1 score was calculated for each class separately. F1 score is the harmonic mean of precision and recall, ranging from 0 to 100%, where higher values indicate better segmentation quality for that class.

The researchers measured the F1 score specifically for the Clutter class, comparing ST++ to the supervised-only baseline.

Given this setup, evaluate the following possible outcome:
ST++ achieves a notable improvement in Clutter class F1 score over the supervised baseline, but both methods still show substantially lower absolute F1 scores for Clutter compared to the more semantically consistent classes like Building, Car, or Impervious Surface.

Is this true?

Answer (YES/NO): NO